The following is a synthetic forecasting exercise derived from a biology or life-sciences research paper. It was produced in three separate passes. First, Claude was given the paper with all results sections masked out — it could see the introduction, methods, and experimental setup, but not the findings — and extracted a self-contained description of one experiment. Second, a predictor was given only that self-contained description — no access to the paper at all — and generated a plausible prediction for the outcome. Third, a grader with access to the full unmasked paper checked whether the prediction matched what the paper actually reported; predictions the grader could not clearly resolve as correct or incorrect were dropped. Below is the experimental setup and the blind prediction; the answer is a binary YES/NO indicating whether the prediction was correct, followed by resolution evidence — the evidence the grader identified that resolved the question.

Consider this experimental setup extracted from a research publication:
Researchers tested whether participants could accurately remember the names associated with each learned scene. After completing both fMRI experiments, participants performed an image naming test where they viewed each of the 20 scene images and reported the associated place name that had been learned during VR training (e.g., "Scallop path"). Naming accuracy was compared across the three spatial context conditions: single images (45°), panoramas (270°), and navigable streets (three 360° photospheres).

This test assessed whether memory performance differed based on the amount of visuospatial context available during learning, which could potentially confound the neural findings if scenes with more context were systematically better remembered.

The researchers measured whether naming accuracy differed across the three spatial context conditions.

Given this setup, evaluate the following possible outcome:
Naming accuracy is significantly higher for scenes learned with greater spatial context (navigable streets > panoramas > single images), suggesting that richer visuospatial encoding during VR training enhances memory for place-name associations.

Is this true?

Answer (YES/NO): NO